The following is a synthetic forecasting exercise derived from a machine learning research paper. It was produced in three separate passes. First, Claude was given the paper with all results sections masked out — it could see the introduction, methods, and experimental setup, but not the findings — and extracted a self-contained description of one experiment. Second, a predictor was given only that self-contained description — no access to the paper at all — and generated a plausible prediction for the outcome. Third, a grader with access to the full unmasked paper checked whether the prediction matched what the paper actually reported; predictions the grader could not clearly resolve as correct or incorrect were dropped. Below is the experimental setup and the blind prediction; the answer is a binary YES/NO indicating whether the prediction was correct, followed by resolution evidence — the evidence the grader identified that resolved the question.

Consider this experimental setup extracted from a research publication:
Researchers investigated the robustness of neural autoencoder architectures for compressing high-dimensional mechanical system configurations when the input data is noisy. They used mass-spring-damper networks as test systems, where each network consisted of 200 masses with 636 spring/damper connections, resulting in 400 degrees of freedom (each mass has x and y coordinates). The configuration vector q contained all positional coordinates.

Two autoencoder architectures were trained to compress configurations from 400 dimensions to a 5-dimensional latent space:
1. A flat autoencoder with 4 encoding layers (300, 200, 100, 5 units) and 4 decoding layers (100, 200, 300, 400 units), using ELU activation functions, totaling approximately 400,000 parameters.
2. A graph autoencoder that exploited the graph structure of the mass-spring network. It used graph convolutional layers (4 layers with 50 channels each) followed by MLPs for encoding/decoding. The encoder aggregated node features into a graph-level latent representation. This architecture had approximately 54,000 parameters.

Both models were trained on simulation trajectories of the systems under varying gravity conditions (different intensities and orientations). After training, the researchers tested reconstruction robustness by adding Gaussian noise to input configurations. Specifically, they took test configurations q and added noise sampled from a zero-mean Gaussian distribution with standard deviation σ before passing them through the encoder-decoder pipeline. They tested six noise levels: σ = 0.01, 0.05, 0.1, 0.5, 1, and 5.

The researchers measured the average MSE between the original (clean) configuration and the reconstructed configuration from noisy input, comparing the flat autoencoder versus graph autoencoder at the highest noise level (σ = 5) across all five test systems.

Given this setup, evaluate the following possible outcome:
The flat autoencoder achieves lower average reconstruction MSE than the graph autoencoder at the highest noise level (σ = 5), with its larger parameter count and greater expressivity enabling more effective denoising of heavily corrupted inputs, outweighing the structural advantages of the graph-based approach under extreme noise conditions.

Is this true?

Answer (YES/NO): YES